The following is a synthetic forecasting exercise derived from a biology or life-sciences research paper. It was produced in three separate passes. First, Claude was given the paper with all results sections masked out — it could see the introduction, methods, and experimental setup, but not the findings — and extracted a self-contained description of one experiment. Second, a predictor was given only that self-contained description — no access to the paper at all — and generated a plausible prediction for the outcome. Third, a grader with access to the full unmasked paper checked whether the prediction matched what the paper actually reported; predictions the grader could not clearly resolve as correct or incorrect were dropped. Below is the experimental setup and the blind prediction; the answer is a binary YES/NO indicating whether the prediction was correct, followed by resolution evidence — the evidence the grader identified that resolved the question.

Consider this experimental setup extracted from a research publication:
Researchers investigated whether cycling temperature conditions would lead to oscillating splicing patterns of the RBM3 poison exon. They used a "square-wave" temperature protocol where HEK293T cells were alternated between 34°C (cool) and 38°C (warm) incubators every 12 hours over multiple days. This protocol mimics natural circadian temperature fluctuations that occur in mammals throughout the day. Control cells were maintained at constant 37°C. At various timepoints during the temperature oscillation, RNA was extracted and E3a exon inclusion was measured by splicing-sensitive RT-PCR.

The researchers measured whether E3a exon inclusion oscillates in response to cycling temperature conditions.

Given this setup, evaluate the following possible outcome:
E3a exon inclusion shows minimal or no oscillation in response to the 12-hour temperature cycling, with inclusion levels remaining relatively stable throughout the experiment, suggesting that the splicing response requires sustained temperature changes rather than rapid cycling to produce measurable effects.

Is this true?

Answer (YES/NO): NO